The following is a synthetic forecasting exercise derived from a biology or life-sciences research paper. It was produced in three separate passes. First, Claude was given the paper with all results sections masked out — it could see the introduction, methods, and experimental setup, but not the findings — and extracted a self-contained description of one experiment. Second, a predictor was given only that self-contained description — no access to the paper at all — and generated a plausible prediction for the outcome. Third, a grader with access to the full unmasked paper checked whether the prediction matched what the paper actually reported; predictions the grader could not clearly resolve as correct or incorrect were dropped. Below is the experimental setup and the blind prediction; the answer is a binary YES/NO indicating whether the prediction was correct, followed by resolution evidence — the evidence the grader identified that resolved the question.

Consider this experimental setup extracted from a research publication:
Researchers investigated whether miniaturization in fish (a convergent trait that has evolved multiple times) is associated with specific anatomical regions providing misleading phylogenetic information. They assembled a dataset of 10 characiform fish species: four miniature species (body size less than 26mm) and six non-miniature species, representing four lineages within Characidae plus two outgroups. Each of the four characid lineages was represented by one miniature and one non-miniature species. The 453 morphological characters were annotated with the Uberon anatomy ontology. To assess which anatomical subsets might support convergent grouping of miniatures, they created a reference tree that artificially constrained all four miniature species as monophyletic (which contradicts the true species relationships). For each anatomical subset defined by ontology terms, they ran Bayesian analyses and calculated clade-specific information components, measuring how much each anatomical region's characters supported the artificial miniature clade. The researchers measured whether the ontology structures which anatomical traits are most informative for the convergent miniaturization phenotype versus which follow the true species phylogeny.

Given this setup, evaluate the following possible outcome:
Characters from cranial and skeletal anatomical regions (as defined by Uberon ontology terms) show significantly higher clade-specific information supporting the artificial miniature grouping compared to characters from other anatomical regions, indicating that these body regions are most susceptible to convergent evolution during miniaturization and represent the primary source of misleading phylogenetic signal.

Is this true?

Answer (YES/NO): NO